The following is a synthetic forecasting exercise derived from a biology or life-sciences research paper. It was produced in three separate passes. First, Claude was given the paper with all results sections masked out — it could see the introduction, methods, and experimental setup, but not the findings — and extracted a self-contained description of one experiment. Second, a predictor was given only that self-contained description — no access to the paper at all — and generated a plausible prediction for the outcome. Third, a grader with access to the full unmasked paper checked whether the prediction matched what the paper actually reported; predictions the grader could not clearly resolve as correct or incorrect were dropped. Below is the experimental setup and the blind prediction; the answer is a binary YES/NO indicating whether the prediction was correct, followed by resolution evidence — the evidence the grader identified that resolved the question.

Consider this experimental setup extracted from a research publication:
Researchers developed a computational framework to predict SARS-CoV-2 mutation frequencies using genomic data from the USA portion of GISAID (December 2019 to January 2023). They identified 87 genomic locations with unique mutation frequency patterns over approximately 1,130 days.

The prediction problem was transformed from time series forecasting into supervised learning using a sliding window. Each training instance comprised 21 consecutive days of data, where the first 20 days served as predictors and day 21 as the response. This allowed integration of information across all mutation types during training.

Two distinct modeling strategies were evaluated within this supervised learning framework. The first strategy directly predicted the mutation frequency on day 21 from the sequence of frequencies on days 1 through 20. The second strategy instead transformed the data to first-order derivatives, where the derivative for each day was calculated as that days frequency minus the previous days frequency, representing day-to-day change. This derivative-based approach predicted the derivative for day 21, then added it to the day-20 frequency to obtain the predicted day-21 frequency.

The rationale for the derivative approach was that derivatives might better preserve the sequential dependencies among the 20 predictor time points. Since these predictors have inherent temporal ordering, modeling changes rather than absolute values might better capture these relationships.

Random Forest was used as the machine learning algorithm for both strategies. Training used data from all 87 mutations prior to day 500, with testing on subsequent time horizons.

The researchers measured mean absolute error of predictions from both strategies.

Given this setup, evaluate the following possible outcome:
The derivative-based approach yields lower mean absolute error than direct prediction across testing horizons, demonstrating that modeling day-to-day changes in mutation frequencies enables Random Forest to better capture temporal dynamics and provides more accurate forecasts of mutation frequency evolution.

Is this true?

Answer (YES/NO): YES